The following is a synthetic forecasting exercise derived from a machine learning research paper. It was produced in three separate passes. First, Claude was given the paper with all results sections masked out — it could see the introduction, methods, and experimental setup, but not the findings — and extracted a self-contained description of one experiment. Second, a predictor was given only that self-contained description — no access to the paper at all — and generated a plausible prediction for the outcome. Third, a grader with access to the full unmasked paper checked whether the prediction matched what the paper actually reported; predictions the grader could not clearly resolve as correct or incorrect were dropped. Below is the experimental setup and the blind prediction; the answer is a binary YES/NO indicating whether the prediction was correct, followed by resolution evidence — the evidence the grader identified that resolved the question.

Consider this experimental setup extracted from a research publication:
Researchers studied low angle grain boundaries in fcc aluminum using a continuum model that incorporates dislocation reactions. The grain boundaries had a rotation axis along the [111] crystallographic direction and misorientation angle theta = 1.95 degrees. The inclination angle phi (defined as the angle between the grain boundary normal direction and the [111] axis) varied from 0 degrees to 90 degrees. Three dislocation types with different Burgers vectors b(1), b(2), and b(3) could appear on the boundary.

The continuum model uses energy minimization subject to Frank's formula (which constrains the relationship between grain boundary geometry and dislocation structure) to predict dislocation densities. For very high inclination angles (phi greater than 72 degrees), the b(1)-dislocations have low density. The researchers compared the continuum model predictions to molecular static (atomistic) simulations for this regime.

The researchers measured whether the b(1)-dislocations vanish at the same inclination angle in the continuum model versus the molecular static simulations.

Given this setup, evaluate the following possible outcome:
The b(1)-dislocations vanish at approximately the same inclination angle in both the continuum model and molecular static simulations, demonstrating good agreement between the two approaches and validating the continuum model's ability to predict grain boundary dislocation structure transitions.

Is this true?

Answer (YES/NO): NO